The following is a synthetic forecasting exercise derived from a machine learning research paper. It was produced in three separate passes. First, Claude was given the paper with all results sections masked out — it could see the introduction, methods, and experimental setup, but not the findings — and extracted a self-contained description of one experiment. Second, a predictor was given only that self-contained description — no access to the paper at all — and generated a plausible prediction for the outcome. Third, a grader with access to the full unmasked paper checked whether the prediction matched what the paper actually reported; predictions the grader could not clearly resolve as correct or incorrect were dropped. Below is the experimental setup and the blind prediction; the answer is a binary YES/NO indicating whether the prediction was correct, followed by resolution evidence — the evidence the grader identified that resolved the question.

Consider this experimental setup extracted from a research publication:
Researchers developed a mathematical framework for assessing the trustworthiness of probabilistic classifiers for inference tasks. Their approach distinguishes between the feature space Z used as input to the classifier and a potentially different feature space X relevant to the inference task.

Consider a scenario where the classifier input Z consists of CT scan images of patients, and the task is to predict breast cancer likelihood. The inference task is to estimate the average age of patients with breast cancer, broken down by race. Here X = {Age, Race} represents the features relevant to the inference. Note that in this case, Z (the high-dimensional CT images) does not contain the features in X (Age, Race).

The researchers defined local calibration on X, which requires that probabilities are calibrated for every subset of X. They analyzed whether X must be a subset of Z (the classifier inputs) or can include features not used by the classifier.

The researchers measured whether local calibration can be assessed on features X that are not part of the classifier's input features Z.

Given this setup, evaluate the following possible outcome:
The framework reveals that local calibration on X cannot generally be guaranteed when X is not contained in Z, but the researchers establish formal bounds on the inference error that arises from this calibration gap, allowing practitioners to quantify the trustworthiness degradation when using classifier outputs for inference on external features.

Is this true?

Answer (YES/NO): NO